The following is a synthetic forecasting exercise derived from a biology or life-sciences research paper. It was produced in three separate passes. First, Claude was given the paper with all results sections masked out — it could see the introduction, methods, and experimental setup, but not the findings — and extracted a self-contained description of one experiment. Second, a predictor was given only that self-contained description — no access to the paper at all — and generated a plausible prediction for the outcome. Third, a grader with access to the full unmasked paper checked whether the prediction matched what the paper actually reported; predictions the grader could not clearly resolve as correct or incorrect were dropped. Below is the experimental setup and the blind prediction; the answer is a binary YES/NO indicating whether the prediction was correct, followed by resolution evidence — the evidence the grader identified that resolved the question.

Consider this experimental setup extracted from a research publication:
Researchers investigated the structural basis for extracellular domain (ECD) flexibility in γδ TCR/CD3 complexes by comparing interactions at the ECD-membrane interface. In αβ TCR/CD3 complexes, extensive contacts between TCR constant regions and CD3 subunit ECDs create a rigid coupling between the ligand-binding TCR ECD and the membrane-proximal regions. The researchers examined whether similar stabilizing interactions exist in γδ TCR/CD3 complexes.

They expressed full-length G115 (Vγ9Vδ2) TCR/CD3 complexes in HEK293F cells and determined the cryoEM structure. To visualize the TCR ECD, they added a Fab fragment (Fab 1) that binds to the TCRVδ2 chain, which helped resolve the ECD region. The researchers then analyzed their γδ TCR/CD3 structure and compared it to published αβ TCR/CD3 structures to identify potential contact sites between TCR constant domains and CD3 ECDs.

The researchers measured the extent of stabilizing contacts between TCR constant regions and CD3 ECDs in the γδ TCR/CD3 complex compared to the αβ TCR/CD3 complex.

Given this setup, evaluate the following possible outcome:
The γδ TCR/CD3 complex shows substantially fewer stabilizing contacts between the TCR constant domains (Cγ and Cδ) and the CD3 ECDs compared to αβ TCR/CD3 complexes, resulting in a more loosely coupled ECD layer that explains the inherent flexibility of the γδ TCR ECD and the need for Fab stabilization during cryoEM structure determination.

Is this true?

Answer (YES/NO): YES